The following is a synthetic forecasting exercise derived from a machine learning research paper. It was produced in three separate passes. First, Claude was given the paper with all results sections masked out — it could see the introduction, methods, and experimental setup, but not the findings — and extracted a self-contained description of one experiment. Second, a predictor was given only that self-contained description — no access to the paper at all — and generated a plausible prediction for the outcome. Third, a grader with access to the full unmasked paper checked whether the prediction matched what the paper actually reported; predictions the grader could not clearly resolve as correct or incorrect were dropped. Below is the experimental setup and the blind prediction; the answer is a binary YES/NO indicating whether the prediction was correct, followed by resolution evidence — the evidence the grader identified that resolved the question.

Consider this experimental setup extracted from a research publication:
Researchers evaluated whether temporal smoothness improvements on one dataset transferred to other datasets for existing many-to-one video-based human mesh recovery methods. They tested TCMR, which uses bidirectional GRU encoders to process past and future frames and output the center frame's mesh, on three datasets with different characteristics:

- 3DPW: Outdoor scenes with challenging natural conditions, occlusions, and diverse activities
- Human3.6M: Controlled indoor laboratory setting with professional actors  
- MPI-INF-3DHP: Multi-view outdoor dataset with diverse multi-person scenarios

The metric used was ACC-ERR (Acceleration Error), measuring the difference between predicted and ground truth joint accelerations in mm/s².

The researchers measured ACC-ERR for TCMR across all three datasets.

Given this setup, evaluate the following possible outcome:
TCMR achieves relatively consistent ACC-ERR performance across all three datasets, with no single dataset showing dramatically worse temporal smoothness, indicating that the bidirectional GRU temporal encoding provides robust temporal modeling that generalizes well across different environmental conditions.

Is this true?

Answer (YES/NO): NO